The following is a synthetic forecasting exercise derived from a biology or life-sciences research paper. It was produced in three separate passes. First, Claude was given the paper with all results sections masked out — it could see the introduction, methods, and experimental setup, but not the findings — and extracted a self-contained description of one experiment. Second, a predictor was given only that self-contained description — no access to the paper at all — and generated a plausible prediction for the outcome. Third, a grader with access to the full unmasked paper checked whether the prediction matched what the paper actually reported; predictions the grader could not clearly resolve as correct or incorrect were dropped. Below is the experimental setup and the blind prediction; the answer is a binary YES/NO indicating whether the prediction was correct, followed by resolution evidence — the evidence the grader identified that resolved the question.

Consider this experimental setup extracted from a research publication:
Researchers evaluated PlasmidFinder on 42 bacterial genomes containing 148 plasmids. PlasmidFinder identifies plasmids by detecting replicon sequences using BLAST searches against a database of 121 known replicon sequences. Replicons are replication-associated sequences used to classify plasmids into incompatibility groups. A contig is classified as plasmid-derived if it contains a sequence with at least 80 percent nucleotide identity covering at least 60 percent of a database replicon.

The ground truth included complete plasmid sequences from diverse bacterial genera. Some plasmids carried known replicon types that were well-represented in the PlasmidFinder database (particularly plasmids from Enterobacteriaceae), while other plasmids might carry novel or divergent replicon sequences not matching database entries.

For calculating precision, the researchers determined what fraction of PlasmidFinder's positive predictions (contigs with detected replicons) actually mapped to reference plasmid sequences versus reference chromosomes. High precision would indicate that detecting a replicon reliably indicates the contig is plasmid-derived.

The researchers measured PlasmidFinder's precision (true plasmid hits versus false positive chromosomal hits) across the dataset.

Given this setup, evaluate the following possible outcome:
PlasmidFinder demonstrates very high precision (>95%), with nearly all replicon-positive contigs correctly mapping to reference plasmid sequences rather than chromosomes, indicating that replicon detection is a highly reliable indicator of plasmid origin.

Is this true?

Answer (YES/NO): YES